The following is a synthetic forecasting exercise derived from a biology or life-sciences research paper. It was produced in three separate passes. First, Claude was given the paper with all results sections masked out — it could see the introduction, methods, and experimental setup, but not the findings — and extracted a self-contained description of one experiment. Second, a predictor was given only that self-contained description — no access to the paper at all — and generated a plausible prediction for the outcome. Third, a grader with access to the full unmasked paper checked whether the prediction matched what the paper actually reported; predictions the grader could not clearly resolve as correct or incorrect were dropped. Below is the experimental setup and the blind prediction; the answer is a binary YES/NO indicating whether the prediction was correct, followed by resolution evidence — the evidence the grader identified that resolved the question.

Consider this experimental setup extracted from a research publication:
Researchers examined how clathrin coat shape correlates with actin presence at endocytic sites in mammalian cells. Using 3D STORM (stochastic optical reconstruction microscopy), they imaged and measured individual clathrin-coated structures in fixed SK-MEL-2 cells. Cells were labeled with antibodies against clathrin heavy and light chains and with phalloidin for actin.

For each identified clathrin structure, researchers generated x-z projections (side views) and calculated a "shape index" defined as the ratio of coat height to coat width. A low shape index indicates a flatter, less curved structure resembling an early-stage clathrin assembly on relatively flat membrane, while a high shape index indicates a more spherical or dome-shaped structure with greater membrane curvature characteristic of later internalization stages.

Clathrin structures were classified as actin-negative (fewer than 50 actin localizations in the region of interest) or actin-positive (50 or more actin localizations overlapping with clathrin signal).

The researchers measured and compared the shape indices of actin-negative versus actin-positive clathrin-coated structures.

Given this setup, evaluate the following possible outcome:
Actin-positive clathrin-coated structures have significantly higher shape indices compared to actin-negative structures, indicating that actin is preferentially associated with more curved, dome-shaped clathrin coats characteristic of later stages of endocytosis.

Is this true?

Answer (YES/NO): NO